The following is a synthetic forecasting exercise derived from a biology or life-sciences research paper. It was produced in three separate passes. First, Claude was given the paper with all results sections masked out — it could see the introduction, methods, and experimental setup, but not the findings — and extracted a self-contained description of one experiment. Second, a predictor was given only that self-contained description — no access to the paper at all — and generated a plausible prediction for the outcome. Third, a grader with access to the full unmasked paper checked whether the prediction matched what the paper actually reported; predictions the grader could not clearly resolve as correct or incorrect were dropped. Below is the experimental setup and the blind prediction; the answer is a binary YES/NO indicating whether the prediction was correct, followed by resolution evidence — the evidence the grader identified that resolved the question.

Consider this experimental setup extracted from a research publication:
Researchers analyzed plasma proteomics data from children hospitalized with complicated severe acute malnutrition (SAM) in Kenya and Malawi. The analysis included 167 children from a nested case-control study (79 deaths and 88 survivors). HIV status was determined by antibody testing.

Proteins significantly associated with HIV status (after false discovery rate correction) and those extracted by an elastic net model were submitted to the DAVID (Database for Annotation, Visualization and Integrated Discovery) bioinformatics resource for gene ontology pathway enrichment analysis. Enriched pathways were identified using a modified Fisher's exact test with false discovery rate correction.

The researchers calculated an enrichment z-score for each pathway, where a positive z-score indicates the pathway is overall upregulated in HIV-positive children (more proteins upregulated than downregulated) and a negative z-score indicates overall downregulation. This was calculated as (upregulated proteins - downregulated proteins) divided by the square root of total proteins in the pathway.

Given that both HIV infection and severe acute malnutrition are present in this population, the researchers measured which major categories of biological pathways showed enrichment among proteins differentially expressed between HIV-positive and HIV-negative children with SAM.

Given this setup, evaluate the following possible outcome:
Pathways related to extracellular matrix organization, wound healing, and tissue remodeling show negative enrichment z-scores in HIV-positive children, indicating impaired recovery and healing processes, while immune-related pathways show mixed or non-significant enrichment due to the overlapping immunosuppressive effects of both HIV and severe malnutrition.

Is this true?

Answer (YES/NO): NO